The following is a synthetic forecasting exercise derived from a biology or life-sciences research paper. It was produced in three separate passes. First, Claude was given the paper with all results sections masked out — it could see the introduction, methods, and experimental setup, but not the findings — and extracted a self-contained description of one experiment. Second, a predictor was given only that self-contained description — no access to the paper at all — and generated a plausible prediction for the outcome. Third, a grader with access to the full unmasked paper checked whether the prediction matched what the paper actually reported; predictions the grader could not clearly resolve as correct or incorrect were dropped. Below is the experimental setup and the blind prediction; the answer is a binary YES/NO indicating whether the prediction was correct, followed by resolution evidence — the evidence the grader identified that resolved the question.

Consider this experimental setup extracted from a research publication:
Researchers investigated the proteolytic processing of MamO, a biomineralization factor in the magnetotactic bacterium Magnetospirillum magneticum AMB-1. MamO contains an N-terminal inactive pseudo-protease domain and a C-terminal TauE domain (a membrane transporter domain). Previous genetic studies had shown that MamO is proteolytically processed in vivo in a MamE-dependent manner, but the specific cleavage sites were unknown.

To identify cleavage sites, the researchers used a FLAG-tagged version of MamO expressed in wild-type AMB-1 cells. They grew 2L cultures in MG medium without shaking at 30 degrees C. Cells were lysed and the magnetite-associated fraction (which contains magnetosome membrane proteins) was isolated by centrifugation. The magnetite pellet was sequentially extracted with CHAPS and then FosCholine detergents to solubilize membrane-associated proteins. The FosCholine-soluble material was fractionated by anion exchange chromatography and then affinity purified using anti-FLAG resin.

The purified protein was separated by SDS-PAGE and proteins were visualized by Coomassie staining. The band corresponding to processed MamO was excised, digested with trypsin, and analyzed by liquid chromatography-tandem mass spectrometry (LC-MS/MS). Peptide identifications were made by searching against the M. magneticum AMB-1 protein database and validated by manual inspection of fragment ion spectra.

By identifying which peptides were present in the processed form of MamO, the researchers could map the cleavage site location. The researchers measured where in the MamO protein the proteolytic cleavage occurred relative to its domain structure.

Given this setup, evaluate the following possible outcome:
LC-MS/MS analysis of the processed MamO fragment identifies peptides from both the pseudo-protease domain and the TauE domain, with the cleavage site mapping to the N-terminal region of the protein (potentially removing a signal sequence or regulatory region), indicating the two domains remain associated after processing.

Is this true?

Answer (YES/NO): NO